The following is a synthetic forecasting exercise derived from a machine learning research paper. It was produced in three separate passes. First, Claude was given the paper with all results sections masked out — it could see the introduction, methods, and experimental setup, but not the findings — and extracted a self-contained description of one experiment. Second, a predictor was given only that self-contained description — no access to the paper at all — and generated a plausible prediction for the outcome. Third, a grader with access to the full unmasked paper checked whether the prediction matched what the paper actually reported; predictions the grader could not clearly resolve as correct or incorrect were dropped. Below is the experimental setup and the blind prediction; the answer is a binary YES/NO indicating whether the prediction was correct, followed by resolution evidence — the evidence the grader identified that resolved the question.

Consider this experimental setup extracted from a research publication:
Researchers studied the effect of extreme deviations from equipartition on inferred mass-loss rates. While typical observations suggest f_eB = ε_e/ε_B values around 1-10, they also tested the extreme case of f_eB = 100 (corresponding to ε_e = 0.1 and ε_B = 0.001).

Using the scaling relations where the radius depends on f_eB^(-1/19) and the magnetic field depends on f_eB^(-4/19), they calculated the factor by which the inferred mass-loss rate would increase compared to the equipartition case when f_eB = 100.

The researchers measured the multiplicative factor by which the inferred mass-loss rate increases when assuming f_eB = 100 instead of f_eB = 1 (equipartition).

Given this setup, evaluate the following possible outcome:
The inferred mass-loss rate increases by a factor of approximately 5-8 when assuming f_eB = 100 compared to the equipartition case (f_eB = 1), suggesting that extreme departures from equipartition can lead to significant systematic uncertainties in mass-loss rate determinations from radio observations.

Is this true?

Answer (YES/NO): NO